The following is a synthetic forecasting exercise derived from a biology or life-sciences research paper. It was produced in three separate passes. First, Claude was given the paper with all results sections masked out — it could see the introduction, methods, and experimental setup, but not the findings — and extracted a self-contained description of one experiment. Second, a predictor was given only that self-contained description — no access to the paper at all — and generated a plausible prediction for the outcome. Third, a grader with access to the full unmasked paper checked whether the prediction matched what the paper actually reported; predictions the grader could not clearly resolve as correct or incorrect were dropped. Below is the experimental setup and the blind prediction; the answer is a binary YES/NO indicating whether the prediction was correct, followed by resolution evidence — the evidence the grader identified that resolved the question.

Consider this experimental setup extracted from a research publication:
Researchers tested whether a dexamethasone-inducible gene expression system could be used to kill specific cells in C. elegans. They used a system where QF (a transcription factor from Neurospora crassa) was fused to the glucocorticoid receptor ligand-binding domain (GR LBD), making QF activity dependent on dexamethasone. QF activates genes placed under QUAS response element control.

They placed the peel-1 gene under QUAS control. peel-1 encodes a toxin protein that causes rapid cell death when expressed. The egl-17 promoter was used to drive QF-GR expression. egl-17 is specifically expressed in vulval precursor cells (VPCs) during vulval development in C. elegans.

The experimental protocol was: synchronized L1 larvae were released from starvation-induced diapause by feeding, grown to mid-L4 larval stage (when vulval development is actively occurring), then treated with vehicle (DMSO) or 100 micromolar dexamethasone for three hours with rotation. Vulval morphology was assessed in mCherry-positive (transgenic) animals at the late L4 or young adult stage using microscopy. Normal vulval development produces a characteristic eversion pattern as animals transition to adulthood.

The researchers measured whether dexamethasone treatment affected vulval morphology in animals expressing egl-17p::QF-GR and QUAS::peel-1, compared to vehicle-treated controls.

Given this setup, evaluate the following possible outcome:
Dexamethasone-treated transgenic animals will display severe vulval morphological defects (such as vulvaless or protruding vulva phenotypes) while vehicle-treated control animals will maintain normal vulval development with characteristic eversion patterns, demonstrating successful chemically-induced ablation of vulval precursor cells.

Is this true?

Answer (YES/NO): NO